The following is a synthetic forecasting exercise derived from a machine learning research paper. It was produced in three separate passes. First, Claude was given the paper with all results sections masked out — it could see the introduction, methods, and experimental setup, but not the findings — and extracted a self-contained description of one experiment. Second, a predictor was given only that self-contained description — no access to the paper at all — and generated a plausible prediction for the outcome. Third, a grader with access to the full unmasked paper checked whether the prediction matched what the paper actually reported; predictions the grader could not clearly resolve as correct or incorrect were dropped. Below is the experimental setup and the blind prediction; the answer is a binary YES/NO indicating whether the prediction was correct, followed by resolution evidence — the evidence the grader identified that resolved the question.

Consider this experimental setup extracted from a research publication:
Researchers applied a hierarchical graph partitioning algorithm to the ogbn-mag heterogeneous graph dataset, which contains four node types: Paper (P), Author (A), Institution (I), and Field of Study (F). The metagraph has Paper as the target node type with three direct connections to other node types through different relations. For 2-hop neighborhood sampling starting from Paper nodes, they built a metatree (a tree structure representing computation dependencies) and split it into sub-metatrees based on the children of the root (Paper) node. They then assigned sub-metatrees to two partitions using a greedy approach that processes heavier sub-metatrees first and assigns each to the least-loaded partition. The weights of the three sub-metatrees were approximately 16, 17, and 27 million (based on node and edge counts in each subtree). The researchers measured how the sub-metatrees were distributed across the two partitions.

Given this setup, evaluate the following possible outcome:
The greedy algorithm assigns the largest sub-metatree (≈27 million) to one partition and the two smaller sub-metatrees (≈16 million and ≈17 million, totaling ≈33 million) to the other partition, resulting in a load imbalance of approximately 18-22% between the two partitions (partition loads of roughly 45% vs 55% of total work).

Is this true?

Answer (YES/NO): YES